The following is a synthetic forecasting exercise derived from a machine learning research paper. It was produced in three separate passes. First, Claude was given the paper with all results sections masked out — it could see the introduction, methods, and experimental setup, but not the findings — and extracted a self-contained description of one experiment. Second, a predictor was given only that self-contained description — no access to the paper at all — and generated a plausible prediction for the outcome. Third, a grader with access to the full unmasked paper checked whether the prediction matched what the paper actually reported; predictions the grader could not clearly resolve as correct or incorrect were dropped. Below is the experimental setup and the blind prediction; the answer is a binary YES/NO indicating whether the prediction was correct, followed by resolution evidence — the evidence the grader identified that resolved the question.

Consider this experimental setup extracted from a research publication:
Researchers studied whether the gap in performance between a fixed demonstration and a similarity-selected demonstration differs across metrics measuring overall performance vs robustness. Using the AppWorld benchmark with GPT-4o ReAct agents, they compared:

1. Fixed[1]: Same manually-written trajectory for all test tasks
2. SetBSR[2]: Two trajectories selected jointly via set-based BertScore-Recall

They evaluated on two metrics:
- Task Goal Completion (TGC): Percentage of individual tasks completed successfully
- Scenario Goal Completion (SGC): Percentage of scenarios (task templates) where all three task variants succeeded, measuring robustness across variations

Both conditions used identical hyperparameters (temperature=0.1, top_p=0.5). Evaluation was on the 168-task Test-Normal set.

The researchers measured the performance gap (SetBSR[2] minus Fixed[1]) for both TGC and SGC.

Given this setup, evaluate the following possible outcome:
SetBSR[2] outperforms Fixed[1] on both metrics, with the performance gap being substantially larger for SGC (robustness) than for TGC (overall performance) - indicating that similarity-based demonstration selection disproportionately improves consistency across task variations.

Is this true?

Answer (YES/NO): YES